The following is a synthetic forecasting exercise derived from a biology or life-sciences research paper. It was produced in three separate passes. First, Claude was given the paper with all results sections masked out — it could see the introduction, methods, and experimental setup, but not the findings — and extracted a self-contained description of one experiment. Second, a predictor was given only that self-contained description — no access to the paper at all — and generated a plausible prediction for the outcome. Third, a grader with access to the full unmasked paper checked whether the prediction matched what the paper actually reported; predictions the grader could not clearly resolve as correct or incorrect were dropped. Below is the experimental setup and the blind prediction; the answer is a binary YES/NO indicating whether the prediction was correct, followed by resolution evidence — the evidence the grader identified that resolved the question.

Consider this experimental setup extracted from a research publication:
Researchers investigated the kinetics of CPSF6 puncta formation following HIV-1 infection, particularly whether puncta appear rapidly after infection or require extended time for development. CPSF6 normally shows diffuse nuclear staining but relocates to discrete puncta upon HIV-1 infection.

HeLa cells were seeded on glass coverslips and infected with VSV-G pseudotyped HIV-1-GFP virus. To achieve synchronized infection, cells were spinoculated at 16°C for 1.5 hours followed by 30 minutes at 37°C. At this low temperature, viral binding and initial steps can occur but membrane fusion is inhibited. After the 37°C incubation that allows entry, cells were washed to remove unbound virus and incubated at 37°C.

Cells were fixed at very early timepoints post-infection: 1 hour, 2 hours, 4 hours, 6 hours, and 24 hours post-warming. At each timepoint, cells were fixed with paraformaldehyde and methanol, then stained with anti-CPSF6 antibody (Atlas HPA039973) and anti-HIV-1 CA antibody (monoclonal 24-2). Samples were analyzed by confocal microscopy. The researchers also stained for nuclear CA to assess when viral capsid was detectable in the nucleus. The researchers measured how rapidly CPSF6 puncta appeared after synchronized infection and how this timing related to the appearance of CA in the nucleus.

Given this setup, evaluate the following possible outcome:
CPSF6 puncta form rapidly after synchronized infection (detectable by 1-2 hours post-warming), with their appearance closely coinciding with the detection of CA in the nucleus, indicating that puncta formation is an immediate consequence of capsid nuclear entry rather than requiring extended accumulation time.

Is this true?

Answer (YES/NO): YES